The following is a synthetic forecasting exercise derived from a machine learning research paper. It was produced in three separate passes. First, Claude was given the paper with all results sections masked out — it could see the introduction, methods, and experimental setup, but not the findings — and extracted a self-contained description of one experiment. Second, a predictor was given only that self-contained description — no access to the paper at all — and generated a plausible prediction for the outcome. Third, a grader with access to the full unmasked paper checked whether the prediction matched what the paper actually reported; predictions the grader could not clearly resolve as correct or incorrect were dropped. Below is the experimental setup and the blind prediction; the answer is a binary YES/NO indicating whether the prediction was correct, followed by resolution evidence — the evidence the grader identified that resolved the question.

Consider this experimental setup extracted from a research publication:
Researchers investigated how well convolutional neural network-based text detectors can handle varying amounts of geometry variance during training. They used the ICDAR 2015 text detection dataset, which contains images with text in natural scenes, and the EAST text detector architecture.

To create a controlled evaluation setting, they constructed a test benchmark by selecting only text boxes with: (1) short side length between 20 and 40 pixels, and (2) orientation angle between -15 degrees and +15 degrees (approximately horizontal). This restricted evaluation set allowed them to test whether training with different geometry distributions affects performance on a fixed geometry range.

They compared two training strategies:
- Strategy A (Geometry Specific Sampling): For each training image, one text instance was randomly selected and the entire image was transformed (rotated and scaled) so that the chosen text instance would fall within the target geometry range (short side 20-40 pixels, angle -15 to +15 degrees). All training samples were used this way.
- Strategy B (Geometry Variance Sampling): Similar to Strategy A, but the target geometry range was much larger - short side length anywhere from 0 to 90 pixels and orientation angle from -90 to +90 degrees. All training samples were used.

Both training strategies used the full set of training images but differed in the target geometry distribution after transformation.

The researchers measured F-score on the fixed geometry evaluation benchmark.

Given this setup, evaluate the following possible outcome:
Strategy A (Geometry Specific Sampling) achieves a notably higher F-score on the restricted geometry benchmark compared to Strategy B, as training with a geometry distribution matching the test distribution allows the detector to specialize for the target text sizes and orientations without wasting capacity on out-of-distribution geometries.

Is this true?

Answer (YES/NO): YES